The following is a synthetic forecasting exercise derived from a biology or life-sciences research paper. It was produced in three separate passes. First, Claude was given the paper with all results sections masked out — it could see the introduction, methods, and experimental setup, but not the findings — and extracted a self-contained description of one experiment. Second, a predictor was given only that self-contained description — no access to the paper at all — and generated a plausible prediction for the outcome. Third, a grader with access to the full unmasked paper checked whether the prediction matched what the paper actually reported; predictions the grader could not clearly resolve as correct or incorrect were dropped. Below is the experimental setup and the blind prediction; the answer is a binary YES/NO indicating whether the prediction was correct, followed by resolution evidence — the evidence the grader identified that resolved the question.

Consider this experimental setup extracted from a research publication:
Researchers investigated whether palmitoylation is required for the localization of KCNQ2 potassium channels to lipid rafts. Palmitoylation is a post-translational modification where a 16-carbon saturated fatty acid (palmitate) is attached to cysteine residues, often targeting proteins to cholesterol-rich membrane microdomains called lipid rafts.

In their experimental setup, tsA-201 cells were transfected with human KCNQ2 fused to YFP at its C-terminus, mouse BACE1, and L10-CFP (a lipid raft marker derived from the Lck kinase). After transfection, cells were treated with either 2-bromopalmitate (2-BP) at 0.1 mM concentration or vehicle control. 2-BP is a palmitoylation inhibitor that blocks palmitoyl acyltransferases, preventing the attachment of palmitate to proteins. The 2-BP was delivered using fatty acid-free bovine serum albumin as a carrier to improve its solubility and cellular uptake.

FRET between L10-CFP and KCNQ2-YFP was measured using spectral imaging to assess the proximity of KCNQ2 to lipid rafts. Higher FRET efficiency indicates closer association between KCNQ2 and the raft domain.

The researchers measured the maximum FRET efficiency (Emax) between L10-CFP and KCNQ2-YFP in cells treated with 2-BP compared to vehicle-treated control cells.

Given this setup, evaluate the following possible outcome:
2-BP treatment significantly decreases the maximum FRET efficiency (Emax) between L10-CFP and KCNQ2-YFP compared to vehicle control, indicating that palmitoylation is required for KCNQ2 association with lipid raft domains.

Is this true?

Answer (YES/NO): YES